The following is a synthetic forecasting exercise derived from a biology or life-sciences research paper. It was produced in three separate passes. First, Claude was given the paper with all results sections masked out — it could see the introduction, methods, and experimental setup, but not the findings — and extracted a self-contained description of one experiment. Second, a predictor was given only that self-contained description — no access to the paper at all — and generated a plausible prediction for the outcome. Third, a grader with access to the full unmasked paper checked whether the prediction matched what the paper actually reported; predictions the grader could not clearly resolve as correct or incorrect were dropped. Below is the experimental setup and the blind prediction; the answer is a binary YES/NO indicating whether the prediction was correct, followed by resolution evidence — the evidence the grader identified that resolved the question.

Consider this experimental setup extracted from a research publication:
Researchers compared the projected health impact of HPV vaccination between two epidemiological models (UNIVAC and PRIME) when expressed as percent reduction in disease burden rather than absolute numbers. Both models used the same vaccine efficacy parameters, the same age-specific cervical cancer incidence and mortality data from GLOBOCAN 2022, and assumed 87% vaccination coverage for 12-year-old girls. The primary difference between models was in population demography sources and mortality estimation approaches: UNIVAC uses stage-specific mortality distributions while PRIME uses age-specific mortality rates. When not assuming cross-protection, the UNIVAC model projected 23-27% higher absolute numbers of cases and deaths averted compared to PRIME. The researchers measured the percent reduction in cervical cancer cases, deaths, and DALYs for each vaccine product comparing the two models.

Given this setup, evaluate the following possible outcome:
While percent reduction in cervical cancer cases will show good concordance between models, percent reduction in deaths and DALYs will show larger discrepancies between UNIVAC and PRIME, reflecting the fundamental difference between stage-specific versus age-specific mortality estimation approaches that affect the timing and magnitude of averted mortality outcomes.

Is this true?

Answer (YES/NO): NO